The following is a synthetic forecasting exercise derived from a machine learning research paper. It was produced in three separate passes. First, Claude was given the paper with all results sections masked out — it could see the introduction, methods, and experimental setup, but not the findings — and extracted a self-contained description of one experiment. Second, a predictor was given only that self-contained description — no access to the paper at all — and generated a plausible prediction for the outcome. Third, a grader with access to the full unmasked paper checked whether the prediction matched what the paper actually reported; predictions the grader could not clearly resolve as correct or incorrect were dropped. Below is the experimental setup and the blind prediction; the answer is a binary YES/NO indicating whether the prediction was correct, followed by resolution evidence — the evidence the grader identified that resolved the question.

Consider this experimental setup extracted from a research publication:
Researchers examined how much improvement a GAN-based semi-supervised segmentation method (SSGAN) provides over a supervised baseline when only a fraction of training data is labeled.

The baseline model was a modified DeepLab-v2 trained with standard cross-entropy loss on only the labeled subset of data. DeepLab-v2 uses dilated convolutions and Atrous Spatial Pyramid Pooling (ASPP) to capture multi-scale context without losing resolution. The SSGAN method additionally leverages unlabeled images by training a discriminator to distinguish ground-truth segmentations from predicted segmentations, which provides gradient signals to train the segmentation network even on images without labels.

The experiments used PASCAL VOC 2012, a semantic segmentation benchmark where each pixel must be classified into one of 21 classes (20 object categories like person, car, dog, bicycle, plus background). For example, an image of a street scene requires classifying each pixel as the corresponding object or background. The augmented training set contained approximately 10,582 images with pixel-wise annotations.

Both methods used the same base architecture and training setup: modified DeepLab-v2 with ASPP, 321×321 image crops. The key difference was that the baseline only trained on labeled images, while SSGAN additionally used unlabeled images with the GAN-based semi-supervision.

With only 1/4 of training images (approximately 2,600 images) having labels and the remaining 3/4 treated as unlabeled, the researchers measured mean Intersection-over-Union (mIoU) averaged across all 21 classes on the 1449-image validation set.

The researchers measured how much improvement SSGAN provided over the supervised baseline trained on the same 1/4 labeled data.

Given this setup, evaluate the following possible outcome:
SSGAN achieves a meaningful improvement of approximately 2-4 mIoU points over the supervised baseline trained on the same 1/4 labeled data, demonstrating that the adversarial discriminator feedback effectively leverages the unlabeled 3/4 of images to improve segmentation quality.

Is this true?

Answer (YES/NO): NO